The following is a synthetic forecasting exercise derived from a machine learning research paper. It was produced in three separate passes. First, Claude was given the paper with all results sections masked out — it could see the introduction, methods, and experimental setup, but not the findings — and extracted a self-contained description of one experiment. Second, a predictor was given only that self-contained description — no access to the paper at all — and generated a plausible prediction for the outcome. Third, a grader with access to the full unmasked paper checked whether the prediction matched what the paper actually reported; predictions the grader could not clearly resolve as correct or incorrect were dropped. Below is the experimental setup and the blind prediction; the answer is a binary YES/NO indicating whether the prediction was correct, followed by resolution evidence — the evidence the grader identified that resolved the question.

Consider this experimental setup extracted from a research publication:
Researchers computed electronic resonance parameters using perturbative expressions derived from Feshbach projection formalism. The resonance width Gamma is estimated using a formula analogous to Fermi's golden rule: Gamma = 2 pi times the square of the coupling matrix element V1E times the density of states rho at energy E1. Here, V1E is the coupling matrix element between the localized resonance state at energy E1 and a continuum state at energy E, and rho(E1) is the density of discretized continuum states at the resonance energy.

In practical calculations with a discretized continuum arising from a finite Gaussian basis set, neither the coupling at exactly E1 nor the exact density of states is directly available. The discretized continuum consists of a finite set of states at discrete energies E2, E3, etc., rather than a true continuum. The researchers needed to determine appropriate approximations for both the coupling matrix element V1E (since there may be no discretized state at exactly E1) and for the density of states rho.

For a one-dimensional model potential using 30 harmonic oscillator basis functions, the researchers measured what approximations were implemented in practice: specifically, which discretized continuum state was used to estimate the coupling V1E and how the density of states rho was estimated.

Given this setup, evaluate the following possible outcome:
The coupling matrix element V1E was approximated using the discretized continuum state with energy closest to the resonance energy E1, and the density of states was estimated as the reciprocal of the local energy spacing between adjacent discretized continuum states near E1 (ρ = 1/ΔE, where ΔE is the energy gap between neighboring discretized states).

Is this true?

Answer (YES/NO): NO